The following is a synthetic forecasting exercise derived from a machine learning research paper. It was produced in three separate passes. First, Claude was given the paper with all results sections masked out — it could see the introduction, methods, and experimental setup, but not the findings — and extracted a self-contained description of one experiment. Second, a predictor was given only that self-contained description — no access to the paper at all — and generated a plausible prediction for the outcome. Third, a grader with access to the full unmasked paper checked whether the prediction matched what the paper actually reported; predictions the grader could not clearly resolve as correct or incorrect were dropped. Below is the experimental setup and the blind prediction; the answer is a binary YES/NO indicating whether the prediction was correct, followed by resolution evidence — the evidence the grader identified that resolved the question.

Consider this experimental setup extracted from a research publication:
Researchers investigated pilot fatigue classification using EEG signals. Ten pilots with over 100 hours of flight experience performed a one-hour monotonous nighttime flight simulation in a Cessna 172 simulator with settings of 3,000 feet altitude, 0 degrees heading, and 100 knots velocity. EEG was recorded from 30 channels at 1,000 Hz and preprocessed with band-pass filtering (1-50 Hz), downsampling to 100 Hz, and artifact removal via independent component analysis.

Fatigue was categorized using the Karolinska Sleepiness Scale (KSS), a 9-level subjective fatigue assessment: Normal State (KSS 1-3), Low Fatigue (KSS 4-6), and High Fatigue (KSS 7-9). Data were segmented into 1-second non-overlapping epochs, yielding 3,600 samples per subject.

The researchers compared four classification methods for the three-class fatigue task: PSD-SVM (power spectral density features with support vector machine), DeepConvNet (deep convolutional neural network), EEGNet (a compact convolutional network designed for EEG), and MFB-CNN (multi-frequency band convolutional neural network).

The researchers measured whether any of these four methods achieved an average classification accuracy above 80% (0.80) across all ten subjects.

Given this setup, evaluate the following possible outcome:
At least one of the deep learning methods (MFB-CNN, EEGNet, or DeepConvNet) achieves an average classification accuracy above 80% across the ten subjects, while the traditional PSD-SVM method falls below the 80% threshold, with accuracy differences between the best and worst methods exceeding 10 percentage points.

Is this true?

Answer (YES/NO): YES